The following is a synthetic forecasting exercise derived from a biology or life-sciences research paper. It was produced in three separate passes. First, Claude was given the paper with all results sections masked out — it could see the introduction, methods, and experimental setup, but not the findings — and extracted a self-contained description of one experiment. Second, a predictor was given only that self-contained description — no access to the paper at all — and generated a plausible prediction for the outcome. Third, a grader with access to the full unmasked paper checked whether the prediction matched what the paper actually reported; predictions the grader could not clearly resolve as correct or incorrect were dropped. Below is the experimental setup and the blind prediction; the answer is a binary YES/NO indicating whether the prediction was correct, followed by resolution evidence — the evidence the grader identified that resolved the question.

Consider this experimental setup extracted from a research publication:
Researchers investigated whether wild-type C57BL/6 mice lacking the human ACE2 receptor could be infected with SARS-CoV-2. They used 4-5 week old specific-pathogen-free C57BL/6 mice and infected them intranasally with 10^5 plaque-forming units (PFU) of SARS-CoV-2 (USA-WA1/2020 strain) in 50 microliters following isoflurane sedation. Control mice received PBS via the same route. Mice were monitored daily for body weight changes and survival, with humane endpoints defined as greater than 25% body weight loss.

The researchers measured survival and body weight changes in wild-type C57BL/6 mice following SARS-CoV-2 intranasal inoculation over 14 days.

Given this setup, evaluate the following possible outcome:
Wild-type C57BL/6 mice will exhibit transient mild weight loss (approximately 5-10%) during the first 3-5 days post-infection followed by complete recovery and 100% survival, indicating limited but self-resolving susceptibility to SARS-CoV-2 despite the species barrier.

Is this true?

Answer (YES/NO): NO